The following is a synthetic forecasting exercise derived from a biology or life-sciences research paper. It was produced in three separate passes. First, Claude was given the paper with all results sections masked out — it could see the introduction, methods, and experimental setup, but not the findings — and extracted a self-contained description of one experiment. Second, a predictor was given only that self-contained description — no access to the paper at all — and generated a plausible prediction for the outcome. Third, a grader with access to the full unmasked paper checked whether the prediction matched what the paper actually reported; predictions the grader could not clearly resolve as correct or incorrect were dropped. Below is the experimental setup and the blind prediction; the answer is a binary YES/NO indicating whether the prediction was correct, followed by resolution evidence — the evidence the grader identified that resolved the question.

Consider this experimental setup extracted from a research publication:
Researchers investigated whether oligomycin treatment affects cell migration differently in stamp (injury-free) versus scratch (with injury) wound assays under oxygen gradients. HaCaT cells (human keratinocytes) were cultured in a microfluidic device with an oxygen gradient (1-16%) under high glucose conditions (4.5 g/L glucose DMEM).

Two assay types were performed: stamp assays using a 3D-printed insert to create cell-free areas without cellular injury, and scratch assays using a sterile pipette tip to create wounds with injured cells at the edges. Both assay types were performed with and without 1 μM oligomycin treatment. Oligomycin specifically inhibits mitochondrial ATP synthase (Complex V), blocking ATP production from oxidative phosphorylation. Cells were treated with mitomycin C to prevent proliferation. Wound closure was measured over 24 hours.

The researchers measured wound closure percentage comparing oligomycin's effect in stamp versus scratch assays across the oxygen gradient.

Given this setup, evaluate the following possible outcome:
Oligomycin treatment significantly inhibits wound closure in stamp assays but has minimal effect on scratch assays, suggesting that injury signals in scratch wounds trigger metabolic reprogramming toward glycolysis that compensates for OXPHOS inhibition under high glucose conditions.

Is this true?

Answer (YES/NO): NO